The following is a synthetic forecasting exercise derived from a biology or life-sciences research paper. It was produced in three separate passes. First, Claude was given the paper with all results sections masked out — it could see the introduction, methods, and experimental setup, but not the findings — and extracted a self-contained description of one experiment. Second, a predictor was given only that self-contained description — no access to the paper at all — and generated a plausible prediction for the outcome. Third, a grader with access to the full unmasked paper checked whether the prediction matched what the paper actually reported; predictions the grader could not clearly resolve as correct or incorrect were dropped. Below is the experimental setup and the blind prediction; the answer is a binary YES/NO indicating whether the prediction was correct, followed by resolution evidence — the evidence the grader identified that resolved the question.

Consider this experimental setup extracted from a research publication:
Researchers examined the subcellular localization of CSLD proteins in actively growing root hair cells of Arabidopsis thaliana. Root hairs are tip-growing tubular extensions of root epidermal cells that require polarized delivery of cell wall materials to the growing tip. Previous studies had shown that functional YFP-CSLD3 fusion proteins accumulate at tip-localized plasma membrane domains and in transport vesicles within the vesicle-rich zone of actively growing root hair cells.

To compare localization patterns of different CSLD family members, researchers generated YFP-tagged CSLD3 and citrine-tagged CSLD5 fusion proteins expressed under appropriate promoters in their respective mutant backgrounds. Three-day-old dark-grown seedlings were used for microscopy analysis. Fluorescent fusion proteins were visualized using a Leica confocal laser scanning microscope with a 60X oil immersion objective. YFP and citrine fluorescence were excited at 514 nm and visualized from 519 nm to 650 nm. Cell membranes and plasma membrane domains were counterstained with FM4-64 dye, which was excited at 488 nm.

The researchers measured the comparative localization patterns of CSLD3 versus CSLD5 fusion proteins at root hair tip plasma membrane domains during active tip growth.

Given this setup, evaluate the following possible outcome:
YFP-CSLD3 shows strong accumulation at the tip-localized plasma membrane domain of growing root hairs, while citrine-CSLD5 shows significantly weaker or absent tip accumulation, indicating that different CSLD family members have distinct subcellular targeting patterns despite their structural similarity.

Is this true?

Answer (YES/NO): NO